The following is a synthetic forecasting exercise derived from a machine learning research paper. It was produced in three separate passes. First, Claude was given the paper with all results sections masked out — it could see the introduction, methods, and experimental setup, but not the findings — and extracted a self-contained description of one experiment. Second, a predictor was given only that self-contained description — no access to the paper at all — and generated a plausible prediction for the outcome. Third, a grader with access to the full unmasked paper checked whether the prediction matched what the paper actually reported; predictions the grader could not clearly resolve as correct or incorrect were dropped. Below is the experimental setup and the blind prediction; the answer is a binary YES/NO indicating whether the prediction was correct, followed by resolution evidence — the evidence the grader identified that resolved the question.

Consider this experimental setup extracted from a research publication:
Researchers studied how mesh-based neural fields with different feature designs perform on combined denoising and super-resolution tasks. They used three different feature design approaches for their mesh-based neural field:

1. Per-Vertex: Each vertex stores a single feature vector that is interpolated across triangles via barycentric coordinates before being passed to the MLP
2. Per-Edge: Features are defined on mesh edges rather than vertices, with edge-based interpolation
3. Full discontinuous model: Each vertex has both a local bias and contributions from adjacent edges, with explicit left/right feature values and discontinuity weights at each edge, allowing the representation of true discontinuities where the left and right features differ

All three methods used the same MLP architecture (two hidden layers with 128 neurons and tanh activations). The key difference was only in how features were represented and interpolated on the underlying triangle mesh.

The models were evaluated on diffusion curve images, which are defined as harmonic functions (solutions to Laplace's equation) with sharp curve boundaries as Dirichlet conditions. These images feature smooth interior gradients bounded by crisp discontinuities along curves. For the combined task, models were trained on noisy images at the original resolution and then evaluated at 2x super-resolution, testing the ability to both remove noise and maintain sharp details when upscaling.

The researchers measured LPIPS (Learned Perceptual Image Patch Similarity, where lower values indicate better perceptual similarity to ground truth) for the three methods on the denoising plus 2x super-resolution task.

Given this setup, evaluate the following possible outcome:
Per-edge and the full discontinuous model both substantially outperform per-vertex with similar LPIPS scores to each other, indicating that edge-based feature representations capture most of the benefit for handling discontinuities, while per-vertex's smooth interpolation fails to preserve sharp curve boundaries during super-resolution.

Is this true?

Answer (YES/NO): YES